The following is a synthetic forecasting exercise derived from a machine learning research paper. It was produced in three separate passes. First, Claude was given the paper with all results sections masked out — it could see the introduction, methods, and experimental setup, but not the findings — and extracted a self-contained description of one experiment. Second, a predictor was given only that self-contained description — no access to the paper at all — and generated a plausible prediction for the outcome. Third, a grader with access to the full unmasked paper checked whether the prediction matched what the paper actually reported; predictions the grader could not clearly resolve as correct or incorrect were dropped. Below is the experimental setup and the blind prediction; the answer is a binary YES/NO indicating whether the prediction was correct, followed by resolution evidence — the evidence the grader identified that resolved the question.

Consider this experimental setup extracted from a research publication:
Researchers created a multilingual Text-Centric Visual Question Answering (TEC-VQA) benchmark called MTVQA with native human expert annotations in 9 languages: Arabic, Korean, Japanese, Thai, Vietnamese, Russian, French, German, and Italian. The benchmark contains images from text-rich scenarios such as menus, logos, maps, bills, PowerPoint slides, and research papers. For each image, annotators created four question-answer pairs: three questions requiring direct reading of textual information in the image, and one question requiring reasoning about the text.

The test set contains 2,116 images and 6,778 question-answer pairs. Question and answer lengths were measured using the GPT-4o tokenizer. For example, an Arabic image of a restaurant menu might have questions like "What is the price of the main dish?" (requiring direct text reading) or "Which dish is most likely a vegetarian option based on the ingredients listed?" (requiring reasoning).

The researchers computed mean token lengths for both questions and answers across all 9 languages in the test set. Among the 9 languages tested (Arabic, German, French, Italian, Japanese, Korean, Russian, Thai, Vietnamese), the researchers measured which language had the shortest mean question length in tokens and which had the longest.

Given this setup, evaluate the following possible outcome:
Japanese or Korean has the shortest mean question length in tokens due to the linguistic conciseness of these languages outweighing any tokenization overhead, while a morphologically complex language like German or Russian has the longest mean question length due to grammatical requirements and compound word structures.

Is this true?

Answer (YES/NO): NO